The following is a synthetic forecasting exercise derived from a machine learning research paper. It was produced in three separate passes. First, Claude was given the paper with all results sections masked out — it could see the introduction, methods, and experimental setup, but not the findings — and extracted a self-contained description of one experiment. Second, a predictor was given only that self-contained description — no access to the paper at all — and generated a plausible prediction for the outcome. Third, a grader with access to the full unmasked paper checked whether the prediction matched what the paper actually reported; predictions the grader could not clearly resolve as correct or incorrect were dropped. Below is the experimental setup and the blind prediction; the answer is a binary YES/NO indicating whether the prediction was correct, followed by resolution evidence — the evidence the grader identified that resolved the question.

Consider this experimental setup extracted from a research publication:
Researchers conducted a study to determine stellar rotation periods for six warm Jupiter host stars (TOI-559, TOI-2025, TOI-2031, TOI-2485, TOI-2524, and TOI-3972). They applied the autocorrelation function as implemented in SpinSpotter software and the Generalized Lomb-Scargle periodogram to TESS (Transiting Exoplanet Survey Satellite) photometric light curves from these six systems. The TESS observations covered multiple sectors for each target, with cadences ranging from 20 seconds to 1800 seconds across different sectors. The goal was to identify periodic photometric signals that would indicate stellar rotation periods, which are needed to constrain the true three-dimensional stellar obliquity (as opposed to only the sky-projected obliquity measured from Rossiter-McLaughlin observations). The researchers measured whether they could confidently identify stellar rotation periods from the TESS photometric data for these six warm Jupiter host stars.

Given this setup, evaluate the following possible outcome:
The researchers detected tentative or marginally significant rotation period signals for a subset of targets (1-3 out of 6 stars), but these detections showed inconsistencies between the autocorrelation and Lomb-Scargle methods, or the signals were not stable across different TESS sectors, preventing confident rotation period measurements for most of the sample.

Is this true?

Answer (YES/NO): NO